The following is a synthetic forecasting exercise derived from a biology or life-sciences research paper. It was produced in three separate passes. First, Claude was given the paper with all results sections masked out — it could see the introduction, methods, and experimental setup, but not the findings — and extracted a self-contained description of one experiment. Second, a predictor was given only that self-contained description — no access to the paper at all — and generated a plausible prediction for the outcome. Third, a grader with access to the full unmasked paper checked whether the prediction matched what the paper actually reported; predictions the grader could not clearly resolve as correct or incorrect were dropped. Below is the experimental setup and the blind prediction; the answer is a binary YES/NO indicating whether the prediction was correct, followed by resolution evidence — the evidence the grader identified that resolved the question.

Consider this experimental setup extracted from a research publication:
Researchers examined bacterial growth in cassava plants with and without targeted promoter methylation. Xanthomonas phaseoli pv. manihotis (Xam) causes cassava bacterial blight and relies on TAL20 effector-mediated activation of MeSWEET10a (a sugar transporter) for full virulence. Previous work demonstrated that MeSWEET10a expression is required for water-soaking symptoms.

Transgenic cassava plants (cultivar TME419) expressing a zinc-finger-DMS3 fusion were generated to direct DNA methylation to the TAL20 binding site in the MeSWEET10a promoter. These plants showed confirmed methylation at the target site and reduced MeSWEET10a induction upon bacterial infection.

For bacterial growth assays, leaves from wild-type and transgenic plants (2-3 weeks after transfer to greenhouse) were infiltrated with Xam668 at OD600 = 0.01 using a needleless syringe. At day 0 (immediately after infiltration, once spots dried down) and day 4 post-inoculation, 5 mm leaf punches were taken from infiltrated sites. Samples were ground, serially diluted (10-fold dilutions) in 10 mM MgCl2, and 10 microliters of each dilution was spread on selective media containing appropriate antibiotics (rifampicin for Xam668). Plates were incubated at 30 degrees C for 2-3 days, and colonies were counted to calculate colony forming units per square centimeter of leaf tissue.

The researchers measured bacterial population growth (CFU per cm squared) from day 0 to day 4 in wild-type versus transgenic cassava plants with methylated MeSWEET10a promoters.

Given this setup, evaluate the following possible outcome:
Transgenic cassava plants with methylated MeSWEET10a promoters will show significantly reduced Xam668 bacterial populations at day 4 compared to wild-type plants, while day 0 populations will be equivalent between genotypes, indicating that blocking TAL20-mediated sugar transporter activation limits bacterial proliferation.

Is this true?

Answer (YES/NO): NO